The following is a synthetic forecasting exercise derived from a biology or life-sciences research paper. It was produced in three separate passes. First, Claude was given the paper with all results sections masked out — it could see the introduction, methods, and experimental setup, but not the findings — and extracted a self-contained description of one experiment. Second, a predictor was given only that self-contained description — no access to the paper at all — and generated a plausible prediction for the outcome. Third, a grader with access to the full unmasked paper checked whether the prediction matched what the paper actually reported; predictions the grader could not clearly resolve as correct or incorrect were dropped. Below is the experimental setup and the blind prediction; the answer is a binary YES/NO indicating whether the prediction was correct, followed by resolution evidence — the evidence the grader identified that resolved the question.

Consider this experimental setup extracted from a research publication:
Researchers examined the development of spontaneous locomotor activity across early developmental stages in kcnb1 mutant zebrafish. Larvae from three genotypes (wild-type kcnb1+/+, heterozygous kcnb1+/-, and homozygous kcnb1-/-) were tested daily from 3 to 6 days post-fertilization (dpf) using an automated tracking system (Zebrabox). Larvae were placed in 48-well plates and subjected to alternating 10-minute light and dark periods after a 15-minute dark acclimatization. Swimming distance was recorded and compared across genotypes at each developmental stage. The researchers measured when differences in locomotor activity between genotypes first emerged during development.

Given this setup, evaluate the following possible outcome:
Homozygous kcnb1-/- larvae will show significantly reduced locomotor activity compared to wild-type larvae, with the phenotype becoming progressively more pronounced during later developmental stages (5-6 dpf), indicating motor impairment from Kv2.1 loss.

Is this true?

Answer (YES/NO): NO